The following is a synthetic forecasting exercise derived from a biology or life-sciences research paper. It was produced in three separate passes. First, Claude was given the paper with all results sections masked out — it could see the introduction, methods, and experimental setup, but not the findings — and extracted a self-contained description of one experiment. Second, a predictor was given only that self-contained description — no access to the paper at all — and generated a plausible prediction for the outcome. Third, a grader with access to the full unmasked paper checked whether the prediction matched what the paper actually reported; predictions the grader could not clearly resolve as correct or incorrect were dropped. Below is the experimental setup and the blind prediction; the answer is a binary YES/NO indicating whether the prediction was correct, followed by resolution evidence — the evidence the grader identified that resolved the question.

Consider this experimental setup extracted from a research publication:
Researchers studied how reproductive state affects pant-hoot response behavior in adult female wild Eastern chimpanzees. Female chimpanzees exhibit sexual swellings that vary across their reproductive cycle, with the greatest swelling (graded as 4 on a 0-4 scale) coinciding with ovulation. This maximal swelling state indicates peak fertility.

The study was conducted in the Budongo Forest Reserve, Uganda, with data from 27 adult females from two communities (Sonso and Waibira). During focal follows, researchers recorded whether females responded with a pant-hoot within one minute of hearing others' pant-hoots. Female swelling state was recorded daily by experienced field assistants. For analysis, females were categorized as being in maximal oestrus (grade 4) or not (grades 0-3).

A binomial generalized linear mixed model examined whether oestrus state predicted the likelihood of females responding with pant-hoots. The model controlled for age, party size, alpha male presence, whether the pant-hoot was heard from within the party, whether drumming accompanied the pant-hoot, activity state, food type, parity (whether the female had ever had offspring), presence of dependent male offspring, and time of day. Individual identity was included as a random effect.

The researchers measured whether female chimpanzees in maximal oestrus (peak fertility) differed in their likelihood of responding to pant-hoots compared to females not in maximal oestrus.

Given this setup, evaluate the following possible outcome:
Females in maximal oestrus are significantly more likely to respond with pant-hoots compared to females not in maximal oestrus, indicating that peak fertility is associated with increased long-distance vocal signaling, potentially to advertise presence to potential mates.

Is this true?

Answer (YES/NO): NO